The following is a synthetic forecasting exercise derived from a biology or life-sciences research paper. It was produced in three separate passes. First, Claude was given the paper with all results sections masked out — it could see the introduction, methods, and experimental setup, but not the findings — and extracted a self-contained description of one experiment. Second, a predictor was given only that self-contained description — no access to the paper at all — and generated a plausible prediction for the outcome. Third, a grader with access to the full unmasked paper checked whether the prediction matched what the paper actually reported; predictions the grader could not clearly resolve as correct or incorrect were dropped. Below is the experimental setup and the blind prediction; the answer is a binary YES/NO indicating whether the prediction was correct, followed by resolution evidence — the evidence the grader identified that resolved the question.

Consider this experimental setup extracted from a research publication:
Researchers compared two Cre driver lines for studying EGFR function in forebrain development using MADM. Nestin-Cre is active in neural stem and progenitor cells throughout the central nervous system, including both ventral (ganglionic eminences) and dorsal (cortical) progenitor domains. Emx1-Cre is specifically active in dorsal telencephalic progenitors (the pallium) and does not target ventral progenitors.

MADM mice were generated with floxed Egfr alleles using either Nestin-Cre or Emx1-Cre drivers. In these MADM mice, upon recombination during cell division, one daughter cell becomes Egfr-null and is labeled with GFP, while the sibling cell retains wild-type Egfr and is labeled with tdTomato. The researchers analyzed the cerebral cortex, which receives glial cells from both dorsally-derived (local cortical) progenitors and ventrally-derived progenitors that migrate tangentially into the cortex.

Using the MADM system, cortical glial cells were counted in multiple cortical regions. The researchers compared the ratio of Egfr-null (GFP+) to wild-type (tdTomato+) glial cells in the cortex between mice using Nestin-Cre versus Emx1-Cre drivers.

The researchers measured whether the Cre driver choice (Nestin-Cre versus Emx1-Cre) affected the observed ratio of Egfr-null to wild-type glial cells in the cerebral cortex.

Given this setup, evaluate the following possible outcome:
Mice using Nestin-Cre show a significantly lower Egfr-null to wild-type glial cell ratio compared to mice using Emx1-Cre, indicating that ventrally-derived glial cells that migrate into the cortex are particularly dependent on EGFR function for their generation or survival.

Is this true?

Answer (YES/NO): NO